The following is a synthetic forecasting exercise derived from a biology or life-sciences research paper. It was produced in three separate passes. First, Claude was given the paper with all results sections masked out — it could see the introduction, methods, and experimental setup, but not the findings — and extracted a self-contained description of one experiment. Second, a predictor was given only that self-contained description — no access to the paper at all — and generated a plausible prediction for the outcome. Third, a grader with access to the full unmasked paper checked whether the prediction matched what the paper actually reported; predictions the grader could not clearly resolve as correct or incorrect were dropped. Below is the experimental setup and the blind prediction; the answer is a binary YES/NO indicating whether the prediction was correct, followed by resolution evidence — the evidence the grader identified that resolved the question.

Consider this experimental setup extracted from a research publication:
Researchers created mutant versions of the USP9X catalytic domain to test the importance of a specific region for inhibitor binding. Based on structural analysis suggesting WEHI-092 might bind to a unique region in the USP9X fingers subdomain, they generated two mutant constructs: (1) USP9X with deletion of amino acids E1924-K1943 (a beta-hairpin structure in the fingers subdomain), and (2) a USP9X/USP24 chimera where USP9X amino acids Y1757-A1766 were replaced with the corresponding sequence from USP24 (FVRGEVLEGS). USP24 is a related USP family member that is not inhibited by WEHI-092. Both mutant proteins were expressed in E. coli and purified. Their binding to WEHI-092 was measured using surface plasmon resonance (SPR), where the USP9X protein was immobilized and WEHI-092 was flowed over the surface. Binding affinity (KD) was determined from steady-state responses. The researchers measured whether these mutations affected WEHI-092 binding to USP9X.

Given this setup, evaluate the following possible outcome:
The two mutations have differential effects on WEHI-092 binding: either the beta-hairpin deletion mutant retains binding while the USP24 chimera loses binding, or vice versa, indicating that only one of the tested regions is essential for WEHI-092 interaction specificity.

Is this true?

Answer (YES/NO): YES